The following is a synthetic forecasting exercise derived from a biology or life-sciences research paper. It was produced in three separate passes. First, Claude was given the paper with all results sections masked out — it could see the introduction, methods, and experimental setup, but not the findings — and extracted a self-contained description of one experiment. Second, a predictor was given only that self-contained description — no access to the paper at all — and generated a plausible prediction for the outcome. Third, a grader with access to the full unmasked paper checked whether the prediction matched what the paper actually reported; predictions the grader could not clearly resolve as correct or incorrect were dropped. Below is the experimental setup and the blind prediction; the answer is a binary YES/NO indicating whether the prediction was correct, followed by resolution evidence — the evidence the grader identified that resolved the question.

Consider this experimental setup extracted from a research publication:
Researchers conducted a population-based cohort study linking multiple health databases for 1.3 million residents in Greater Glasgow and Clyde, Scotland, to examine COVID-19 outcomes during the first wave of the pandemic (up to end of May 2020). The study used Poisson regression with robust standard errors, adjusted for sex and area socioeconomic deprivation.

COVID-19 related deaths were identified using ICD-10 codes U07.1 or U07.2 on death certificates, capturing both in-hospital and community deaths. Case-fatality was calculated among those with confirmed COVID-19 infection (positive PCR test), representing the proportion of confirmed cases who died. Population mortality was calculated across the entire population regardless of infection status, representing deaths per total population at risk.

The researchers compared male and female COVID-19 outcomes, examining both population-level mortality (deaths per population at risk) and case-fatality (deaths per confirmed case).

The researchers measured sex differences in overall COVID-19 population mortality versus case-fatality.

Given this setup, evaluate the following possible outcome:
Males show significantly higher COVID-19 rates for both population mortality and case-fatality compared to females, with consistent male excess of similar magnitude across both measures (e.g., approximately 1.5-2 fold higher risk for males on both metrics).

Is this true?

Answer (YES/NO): NO